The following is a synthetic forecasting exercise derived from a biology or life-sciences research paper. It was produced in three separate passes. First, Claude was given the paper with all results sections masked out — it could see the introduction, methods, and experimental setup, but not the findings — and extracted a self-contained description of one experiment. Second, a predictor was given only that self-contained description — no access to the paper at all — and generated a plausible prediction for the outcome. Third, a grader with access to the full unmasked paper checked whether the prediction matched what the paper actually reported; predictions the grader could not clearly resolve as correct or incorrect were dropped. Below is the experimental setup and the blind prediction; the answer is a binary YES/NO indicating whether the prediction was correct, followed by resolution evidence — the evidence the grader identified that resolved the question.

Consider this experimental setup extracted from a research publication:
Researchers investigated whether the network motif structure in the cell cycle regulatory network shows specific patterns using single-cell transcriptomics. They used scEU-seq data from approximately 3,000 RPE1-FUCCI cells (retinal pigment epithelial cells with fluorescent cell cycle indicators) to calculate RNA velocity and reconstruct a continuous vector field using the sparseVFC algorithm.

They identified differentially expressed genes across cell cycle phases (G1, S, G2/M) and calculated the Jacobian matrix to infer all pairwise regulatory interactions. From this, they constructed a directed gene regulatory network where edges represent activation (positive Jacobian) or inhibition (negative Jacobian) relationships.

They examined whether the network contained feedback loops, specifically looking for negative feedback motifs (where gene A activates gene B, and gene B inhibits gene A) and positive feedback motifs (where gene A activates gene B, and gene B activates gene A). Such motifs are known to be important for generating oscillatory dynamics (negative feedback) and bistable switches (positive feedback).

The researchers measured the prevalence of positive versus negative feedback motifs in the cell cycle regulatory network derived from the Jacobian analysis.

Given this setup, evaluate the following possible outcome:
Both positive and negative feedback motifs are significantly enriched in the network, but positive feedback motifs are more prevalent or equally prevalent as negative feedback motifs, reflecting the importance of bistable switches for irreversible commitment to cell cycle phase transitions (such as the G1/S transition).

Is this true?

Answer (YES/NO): NO